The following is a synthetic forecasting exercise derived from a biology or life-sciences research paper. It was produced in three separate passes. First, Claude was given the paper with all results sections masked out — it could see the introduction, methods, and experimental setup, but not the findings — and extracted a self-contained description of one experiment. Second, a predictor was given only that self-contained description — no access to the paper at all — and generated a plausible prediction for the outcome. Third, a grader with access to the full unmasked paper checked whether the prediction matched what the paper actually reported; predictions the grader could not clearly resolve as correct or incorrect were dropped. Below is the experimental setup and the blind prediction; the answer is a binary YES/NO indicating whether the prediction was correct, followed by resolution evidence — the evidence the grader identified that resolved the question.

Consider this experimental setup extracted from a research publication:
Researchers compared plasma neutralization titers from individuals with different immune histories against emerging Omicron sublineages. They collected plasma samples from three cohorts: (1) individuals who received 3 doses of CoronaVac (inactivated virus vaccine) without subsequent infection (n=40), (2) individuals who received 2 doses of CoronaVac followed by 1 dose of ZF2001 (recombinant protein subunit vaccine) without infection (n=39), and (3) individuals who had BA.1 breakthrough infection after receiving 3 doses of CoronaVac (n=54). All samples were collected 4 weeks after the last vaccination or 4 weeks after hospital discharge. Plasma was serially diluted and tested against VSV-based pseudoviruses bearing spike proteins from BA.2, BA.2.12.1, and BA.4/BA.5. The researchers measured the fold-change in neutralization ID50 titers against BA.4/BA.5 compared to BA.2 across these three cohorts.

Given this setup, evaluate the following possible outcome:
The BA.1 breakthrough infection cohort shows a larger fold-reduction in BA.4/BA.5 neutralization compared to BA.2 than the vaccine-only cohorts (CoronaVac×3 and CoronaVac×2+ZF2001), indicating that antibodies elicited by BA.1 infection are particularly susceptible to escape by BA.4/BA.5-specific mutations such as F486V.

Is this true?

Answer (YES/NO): YES